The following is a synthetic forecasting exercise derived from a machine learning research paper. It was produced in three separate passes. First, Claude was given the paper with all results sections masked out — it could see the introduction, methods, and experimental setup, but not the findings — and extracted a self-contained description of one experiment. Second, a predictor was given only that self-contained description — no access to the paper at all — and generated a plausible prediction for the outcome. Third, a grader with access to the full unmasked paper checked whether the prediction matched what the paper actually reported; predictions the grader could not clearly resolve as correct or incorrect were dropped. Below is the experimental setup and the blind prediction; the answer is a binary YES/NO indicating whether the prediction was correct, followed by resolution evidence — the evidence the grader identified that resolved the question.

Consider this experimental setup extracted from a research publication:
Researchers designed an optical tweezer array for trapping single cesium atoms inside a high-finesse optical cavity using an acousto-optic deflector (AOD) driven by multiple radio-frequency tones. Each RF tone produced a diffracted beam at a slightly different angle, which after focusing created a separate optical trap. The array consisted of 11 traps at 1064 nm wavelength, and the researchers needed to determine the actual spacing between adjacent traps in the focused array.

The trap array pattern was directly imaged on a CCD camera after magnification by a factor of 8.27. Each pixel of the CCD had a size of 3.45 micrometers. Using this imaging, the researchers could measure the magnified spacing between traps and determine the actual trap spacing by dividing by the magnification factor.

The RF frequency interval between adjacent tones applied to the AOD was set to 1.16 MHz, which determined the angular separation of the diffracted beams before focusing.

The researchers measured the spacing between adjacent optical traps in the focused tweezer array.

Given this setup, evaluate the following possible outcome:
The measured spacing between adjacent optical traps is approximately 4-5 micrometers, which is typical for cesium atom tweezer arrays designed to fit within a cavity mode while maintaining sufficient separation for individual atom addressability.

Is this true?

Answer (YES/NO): NO